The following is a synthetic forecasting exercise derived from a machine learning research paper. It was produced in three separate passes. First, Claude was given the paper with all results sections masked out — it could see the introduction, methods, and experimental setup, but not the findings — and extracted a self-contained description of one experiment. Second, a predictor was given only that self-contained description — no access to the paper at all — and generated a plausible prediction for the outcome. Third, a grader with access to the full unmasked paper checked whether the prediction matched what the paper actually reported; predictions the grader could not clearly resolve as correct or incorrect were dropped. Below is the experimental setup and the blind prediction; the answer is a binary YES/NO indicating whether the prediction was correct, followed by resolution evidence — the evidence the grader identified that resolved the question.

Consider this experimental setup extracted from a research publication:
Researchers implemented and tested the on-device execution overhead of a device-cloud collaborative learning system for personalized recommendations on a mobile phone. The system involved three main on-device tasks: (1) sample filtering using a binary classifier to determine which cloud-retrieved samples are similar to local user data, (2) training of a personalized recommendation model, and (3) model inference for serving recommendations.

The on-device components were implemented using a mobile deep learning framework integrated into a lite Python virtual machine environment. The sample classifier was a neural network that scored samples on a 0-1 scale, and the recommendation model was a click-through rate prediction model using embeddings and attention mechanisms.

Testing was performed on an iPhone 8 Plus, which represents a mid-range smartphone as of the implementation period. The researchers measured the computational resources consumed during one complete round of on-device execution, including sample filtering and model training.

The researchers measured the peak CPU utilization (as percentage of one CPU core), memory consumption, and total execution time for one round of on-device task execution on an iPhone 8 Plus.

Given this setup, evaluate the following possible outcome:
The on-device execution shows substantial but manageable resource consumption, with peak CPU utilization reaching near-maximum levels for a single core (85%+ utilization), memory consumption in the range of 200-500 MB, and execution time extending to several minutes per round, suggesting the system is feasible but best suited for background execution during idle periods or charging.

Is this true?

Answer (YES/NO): NO